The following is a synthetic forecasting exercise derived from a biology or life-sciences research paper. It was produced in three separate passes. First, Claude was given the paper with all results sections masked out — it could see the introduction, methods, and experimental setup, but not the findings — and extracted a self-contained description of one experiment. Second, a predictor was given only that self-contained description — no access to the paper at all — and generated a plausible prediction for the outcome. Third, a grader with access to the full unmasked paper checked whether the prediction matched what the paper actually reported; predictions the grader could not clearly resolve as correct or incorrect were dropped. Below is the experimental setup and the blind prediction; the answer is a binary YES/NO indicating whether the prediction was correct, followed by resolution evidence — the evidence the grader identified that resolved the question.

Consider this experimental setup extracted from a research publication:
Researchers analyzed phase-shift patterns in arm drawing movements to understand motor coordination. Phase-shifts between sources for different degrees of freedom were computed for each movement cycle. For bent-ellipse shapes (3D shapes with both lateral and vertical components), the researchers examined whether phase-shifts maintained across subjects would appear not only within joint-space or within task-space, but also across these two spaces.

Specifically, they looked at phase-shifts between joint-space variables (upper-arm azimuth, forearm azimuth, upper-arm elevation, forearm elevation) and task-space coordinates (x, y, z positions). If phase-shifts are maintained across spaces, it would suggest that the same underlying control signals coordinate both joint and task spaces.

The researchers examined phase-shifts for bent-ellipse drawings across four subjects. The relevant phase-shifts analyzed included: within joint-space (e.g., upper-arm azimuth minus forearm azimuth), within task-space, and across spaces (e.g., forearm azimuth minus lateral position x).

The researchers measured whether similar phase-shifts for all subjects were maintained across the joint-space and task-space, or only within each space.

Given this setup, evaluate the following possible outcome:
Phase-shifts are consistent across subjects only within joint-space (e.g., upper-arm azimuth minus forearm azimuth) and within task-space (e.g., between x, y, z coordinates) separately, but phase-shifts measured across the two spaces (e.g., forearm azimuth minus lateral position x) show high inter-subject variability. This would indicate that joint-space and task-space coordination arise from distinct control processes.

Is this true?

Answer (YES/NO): NO